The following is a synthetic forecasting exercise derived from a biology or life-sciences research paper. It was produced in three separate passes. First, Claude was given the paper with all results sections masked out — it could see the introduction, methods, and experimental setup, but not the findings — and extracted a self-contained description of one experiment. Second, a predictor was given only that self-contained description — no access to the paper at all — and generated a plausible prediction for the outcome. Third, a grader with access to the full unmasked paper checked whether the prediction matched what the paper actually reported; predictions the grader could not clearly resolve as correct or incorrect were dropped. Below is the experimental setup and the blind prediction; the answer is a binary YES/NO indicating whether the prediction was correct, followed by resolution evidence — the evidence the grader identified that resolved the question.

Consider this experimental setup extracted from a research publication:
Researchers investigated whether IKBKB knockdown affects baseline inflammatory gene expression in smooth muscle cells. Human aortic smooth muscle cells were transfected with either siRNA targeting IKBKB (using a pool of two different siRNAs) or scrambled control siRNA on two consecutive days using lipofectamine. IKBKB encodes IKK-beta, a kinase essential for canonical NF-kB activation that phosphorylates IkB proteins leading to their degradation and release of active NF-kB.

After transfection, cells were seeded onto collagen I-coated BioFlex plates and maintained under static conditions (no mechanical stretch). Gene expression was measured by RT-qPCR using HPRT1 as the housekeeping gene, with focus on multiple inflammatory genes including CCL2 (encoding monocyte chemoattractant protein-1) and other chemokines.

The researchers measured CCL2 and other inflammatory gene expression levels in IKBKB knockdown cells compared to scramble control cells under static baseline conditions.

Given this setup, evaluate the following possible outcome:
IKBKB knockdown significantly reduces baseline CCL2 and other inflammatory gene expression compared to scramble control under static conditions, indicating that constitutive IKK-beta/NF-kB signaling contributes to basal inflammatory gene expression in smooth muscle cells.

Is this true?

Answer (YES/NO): YES